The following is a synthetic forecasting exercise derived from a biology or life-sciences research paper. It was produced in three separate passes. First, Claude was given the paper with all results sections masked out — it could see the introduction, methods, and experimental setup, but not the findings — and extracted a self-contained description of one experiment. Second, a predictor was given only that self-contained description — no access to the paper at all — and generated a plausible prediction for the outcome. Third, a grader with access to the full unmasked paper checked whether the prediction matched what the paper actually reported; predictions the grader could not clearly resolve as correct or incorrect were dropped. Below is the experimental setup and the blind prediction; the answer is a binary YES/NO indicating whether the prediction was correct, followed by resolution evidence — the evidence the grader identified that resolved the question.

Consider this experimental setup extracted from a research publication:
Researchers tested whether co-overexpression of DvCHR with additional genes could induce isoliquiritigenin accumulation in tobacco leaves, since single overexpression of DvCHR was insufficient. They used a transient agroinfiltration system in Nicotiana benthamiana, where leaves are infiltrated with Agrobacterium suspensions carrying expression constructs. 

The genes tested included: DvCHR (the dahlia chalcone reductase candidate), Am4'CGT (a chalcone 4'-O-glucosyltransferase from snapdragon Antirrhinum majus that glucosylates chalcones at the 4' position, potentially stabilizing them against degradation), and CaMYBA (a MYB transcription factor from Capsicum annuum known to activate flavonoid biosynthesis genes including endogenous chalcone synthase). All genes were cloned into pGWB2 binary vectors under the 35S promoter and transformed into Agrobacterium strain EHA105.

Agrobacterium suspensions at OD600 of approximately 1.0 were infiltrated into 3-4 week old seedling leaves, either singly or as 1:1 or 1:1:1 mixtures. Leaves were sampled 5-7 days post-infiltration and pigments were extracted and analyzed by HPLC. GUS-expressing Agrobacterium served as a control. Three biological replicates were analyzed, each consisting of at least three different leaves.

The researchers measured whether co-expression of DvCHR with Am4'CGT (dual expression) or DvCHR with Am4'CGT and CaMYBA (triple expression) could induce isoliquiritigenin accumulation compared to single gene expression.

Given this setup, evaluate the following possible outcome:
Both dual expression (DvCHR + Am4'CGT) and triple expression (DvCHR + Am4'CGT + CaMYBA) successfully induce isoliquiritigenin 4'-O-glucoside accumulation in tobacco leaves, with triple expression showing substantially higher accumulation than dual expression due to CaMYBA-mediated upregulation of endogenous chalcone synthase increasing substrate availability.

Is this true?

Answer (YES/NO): NO